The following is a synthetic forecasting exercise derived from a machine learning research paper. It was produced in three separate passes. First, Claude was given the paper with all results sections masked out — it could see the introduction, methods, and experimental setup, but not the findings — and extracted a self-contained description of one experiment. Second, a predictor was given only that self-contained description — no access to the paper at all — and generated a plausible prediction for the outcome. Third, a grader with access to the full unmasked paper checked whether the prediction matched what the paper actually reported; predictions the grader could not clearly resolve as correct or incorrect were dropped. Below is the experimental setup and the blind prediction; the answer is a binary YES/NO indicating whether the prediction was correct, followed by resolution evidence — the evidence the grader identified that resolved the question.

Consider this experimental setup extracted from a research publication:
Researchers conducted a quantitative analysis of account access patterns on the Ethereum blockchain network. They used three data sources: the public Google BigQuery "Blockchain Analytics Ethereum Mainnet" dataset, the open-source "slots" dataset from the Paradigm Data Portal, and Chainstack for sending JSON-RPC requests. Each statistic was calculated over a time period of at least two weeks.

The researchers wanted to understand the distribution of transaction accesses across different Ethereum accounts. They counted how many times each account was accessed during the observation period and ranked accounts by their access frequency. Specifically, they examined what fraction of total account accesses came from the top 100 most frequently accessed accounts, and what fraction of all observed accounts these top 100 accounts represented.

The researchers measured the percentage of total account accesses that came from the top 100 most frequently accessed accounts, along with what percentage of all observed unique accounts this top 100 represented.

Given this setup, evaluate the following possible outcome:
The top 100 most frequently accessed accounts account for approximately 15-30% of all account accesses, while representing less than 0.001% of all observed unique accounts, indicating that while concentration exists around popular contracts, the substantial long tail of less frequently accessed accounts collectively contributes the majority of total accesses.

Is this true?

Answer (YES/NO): NO